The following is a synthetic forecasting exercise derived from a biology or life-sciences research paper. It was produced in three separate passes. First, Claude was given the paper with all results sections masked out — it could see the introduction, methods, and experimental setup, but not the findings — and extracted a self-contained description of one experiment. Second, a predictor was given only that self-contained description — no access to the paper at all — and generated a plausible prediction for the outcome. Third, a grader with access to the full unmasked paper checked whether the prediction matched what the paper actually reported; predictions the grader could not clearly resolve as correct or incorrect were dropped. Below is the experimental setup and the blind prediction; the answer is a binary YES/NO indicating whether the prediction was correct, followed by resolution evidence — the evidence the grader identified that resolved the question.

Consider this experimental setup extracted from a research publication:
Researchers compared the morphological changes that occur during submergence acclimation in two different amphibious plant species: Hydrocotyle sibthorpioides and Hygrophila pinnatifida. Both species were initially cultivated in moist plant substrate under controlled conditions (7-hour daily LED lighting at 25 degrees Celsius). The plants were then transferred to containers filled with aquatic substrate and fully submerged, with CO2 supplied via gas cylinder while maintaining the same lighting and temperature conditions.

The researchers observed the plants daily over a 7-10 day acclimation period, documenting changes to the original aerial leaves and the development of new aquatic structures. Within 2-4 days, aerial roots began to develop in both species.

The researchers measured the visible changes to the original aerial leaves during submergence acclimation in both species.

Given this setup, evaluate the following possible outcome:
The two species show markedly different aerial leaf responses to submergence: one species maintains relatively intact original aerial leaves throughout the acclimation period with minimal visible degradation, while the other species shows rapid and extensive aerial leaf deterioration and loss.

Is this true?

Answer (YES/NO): NO